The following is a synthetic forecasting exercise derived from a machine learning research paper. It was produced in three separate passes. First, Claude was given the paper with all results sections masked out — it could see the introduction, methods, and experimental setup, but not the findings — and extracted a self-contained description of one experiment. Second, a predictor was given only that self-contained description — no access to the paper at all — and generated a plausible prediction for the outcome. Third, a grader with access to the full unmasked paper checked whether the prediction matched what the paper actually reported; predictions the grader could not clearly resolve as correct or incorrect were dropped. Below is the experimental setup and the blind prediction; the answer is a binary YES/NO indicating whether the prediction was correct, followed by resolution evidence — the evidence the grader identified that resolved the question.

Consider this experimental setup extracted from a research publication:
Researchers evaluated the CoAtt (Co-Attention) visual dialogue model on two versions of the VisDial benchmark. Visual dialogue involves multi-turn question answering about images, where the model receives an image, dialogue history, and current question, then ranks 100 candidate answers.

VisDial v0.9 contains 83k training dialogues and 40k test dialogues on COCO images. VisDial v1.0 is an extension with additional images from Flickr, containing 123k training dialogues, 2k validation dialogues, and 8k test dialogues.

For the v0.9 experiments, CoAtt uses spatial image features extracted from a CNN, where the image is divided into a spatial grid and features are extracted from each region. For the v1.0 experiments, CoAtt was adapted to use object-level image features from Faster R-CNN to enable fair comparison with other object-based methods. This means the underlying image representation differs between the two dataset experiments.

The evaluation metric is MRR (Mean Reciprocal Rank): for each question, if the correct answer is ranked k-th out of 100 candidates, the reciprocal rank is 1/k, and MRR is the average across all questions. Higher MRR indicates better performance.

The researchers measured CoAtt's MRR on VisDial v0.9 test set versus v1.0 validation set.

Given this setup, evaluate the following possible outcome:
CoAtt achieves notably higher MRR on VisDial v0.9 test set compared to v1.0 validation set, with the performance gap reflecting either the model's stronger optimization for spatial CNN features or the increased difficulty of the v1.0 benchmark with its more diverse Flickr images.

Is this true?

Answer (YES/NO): YES